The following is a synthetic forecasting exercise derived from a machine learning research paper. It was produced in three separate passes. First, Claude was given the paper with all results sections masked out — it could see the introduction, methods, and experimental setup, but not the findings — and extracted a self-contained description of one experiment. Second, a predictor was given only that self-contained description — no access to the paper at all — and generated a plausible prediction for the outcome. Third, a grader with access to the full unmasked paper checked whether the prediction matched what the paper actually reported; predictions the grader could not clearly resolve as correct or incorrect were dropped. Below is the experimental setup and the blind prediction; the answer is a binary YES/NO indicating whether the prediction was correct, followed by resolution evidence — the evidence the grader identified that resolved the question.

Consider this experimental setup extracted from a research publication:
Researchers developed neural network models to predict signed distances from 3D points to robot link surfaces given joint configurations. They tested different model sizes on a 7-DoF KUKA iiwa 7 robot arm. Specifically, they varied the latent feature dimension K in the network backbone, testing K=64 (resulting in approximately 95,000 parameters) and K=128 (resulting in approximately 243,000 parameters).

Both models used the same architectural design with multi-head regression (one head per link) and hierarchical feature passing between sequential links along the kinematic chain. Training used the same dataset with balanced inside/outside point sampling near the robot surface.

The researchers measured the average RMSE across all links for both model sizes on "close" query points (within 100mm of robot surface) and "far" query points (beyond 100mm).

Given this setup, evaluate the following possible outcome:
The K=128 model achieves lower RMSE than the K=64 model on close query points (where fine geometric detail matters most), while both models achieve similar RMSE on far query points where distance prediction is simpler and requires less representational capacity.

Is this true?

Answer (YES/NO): NO